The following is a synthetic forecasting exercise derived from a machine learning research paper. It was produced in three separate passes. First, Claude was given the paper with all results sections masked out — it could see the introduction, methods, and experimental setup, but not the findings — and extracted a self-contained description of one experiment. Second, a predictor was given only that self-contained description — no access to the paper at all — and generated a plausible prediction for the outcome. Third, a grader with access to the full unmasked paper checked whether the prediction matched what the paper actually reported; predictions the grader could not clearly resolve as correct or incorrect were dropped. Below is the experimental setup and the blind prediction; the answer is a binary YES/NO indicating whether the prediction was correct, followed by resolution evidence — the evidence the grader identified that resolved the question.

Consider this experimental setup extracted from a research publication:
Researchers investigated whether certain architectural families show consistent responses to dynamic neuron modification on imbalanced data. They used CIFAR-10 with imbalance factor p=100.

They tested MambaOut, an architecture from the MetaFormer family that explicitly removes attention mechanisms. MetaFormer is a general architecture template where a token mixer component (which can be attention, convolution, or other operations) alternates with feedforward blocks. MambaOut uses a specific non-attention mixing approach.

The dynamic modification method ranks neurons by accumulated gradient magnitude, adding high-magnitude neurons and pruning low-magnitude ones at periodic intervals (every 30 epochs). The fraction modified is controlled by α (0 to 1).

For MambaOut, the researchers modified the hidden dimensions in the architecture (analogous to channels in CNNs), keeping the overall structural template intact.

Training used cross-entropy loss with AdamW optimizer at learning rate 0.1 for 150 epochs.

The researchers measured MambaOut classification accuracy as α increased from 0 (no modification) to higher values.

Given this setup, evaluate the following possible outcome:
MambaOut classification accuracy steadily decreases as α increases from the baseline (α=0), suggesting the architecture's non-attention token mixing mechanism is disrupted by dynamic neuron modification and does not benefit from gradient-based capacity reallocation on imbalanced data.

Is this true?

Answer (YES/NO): NO